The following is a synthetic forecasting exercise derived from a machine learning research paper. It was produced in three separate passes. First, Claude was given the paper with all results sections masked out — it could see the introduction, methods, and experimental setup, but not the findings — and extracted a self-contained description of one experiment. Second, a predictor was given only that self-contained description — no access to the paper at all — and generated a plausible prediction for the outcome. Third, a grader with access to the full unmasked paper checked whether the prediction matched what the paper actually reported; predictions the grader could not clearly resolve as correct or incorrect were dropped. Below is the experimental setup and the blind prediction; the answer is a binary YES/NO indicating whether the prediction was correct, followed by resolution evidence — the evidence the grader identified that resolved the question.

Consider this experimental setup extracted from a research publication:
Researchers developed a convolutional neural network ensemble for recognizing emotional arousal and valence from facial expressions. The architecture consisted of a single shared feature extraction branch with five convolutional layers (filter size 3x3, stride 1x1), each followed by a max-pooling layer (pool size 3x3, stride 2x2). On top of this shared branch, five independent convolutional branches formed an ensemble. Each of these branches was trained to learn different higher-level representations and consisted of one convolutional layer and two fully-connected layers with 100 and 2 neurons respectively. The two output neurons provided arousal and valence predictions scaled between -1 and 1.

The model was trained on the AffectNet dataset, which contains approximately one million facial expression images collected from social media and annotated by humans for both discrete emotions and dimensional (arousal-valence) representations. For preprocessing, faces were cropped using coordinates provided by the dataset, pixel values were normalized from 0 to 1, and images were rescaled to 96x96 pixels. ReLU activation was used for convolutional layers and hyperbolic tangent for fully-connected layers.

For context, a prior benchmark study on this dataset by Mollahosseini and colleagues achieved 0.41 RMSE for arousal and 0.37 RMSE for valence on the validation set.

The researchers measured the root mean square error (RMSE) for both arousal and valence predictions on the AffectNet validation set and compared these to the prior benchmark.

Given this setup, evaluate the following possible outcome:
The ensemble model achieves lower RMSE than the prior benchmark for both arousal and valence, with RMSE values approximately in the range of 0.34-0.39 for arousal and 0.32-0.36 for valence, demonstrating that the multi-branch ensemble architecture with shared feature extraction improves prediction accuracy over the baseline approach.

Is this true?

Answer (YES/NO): NO